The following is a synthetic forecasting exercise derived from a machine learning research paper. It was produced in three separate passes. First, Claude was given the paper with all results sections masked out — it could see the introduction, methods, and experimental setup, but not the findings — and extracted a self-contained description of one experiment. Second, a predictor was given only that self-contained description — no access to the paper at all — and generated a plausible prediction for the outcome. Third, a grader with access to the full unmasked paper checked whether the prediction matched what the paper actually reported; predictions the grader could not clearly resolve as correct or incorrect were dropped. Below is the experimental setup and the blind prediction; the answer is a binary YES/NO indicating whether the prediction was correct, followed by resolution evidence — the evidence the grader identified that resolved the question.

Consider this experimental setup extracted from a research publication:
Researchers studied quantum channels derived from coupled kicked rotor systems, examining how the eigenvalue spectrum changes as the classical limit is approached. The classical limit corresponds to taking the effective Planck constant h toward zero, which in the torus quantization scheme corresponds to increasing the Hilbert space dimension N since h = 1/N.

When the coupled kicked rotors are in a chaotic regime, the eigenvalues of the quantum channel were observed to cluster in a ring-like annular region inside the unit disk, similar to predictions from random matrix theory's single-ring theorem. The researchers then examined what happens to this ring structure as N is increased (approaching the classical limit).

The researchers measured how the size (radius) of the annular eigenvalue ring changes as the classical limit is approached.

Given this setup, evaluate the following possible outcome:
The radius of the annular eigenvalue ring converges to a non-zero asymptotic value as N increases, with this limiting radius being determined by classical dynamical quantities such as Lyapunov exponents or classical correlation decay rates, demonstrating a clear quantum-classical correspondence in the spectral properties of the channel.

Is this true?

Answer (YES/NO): NO